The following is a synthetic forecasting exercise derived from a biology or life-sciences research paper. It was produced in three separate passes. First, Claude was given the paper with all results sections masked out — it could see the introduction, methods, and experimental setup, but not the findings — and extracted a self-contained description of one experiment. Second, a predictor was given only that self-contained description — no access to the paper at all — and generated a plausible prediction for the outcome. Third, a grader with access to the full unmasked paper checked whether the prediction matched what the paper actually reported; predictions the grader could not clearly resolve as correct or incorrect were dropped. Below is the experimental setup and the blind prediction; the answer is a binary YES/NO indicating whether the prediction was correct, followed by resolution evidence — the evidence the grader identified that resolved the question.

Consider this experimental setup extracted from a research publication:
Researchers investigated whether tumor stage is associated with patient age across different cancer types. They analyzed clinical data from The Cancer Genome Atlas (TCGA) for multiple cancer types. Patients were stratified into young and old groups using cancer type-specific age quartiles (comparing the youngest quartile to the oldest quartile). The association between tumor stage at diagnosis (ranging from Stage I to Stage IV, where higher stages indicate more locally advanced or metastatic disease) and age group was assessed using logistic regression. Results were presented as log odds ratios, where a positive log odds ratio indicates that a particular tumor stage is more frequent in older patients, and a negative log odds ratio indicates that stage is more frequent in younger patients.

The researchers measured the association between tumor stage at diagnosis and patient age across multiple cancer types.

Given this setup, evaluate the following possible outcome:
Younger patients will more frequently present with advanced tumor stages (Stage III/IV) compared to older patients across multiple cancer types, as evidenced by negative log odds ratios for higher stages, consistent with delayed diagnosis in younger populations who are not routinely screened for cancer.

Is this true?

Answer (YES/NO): NO